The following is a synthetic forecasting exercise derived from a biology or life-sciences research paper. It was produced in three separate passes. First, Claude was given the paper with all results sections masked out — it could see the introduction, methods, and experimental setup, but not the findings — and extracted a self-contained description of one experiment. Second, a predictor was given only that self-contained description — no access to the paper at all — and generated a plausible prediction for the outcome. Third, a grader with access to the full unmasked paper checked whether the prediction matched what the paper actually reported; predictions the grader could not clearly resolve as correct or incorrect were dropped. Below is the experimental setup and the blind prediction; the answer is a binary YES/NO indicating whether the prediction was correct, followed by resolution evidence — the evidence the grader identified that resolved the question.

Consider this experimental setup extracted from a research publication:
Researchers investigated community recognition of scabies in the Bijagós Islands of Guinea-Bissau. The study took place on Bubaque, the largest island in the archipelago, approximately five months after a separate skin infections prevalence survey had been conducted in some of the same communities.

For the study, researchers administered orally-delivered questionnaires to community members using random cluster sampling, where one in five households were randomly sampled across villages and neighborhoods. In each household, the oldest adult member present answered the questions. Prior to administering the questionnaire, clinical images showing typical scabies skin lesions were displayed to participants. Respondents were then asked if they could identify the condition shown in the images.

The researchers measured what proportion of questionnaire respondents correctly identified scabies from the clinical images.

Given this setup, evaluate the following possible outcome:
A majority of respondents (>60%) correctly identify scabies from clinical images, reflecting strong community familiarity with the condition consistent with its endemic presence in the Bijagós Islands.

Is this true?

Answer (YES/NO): NO